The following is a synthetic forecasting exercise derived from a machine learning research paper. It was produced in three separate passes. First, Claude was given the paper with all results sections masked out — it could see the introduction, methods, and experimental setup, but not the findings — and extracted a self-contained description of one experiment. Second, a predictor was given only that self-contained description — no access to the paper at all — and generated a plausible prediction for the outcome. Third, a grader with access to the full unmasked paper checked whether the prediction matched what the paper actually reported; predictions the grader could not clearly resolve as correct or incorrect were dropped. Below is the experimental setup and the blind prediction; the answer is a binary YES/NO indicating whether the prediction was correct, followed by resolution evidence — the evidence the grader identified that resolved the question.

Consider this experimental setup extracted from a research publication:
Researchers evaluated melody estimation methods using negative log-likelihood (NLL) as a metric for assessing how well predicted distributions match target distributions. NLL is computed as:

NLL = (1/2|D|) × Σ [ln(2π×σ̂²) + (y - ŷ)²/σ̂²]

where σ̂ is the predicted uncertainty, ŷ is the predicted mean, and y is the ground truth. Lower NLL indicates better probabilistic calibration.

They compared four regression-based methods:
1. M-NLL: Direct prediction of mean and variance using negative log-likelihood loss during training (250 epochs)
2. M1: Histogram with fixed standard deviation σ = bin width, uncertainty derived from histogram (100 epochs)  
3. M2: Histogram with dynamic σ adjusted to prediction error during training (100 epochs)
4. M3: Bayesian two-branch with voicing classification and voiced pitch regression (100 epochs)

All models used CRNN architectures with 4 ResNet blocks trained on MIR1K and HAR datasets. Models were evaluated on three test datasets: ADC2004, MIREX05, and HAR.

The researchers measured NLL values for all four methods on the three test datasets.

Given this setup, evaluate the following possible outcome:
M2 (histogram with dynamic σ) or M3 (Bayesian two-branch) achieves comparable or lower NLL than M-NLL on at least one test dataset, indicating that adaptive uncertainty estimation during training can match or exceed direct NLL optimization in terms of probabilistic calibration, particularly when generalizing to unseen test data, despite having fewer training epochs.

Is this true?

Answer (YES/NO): YES